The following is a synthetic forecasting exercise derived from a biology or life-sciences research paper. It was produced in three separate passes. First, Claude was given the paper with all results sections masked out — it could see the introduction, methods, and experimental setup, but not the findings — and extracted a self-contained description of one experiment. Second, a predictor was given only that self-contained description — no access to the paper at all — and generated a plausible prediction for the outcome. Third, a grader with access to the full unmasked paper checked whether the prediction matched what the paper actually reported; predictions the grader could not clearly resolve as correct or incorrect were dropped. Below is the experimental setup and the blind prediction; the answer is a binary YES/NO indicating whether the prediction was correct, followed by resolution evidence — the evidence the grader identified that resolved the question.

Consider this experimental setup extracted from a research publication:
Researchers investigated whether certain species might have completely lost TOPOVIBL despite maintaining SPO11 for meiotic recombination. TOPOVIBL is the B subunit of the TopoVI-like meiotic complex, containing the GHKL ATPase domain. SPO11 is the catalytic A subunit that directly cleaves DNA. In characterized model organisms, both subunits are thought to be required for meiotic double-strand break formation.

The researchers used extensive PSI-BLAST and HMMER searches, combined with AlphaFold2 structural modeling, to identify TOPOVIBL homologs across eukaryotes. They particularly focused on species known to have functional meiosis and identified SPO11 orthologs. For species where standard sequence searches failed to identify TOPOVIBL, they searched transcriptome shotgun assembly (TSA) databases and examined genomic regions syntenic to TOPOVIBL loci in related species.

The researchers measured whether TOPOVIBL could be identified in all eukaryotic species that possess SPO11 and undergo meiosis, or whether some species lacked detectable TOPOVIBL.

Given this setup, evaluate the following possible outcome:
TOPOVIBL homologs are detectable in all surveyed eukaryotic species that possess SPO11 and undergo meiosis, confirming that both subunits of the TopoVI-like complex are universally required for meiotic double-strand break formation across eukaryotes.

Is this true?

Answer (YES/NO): NO